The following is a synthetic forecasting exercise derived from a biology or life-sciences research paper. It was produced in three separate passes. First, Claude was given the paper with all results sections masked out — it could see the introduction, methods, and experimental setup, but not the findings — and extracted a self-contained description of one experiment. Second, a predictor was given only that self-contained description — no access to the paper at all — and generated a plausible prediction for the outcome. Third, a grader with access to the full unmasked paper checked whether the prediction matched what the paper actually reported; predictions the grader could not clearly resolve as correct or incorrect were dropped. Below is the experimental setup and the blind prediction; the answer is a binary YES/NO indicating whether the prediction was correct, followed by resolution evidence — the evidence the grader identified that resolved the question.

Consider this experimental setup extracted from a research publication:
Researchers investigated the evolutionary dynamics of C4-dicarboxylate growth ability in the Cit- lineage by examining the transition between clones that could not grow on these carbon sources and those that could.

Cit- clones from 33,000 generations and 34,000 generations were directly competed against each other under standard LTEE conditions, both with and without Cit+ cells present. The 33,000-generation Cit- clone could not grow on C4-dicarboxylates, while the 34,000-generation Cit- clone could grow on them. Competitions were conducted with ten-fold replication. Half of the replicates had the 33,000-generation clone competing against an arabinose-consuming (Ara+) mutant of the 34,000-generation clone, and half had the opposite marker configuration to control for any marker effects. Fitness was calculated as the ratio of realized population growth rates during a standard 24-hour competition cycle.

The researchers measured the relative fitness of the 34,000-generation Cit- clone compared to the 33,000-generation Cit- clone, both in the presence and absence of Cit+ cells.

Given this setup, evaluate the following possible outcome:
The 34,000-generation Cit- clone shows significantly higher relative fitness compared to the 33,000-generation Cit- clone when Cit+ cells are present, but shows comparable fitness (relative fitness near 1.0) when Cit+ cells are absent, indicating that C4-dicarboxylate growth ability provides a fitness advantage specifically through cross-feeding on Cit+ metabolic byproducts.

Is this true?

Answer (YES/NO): NO